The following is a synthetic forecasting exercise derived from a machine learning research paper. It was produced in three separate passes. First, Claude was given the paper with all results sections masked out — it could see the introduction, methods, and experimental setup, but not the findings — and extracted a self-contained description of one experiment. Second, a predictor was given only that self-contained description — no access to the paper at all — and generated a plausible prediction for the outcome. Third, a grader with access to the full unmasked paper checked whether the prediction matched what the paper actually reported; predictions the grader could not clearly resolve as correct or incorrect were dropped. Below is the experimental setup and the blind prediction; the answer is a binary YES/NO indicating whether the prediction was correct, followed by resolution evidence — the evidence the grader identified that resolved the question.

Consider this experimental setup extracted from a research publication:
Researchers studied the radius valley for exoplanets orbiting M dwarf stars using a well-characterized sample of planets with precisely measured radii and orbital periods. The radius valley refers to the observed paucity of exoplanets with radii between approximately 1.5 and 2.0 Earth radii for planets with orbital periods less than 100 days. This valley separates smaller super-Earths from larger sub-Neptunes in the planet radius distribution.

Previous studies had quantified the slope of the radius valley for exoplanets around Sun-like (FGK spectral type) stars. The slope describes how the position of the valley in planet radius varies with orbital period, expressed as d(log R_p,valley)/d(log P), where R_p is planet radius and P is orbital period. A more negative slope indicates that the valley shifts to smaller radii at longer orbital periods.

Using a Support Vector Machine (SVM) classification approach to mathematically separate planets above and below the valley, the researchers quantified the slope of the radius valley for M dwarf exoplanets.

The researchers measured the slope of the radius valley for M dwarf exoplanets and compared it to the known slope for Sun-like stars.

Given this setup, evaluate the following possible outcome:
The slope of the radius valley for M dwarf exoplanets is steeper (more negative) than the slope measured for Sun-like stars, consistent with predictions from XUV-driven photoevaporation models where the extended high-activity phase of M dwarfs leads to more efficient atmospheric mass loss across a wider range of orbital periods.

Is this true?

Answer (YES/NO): NO